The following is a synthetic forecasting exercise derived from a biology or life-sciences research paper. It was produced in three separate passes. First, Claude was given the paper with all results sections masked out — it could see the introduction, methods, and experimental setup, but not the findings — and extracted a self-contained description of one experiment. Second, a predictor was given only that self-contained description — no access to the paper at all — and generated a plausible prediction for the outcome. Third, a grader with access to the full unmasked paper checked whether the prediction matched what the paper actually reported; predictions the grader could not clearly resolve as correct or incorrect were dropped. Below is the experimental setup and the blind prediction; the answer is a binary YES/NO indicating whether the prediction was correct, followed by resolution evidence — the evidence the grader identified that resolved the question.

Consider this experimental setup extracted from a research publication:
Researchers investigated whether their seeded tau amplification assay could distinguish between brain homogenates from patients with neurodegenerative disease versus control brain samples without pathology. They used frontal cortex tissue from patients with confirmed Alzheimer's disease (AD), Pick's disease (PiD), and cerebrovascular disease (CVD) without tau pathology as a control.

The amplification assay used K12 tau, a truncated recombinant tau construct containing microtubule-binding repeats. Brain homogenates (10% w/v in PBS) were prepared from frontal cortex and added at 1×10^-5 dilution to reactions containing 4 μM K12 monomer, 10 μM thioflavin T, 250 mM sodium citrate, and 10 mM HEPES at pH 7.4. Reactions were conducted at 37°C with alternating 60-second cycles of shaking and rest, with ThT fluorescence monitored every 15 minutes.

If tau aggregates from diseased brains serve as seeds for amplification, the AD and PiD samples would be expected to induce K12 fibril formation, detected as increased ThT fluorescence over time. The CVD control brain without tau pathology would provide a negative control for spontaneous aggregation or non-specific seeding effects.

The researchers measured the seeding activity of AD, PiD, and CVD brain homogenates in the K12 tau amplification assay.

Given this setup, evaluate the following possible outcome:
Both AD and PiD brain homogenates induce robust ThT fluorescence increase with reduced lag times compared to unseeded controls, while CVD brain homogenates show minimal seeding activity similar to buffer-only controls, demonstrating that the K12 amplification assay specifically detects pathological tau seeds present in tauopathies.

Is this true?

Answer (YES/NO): NO